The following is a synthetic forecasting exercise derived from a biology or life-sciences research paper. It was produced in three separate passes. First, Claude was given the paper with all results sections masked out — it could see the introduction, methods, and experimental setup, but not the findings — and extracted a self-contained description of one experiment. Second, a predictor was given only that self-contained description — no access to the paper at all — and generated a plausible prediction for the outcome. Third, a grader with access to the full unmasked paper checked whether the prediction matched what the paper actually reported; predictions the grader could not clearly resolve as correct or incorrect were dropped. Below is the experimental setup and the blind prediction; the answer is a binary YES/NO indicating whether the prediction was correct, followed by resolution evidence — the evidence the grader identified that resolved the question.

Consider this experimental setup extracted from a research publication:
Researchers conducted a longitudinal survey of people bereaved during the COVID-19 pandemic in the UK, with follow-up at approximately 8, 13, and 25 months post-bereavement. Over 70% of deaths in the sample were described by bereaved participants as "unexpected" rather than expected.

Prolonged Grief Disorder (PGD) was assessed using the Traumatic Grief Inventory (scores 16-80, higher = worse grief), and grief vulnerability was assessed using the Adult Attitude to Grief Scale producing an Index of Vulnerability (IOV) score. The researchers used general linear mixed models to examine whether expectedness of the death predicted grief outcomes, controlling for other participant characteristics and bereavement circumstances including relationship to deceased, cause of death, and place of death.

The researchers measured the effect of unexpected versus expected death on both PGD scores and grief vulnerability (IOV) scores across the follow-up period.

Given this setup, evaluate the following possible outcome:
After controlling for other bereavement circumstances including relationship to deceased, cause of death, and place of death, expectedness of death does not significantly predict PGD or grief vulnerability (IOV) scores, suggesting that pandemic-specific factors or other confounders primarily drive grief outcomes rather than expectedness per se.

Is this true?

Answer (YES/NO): NO